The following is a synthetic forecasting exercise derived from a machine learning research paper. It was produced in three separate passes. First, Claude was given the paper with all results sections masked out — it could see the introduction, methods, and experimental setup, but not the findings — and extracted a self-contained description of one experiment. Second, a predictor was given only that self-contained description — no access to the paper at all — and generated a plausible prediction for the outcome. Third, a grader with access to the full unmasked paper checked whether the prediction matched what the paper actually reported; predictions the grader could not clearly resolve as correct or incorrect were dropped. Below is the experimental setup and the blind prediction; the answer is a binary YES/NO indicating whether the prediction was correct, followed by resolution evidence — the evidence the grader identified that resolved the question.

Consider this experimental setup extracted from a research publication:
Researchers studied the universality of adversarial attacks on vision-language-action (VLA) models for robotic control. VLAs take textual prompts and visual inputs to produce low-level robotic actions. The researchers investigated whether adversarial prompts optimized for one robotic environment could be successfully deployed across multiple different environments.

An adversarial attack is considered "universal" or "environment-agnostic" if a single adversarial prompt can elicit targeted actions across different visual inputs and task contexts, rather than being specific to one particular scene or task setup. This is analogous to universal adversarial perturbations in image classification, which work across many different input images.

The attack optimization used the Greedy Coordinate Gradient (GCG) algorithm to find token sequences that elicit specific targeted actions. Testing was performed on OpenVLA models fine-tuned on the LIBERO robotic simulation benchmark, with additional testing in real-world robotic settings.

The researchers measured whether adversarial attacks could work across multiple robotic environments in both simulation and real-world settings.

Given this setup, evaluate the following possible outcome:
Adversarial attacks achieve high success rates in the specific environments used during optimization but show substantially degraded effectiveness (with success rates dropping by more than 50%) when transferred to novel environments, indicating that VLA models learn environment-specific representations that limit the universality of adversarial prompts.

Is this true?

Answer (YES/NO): NO